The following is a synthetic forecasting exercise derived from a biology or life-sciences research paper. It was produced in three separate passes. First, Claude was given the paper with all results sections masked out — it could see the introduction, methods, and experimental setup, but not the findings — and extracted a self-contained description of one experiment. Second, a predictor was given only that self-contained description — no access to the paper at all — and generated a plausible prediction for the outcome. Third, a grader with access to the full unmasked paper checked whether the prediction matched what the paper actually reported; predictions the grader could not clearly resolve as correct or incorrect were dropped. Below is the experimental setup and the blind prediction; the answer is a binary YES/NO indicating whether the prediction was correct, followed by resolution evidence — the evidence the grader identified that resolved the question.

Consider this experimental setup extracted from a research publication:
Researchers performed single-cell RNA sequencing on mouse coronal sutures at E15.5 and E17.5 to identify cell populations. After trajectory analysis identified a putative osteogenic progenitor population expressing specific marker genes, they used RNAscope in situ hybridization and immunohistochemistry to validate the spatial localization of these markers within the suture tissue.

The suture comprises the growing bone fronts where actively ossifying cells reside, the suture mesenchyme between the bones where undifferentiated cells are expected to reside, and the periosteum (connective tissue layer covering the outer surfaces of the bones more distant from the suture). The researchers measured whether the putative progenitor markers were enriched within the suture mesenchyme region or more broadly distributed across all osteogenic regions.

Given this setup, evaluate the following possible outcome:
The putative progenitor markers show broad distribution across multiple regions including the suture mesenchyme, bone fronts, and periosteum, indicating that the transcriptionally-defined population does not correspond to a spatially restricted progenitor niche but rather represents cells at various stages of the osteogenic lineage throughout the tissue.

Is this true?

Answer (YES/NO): NO